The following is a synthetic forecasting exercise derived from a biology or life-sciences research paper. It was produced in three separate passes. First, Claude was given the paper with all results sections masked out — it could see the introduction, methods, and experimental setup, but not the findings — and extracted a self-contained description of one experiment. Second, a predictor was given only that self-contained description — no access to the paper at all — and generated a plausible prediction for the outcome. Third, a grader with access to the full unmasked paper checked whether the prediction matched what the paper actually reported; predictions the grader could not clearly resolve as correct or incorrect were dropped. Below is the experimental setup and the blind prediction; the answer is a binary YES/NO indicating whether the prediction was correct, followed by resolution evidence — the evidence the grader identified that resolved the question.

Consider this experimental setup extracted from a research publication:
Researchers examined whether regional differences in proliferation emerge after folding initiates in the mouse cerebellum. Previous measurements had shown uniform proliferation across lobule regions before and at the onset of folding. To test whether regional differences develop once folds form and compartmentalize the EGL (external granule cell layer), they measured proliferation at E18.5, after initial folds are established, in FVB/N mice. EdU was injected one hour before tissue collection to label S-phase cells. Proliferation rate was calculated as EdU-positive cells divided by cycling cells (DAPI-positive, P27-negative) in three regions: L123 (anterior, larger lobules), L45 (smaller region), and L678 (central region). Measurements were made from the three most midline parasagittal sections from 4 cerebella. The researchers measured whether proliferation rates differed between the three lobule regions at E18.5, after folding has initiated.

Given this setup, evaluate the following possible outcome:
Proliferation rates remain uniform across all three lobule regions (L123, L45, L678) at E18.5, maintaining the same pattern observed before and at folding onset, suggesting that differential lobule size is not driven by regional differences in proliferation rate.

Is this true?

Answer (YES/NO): NO